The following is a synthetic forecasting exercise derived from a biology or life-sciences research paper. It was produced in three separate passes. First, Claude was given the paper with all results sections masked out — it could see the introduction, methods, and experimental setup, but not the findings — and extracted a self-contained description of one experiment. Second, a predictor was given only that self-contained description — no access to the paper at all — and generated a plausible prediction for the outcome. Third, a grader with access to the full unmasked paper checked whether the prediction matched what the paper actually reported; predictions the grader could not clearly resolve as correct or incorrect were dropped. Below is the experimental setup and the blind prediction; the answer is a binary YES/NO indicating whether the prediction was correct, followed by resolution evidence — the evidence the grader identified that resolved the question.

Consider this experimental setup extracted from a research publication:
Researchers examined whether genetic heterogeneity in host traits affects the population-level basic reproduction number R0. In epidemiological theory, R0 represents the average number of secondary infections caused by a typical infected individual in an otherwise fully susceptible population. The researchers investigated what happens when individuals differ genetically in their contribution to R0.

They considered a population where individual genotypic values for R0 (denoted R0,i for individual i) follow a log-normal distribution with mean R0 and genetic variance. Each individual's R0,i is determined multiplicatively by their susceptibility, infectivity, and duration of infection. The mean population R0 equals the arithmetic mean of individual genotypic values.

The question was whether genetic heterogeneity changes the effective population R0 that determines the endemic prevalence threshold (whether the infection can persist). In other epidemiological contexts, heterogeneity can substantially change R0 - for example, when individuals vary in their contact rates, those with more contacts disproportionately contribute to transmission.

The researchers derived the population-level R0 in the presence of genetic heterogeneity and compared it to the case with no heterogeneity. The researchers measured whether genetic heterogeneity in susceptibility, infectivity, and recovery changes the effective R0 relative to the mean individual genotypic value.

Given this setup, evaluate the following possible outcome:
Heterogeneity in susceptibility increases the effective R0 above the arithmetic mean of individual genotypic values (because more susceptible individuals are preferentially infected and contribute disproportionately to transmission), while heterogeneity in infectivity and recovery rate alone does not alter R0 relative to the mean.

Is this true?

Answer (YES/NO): NO